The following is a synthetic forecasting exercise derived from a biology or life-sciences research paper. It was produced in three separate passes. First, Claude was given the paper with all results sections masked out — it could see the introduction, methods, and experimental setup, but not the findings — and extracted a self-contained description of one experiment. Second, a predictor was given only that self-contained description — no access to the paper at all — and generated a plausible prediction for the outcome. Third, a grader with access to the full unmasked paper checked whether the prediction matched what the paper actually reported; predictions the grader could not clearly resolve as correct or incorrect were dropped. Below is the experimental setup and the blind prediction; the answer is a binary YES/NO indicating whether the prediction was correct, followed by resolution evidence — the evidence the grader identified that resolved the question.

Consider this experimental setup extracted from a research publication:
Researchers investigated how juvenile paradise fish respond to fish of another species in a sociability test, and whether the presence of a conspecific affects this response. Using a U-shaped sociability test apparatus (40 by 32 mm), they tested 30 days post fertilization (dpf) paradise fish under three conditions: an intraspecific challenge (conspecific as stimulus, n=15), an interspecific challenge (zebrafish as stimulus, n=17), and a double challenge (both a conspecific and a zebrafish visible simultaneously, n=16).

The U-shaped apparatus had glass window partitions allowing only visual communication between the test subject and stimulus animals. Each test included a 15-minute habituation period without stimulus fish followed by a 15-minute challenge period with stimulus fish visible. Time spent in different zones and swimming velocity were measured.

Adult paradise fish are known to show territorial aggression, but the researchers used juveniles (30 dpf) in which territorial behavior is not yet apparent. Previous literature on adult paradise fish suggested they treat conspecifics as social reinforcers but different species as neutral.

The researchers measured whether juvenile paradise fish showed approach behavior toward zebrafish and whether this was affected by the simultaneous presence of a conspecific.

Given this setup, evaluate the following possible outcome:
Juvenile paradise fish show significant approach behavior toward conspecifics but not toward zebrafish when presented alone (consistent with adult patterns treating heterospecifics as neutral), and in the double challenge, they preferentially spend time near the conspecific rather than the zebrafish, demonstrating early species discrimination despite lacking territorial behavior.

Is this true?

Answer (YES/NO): NO